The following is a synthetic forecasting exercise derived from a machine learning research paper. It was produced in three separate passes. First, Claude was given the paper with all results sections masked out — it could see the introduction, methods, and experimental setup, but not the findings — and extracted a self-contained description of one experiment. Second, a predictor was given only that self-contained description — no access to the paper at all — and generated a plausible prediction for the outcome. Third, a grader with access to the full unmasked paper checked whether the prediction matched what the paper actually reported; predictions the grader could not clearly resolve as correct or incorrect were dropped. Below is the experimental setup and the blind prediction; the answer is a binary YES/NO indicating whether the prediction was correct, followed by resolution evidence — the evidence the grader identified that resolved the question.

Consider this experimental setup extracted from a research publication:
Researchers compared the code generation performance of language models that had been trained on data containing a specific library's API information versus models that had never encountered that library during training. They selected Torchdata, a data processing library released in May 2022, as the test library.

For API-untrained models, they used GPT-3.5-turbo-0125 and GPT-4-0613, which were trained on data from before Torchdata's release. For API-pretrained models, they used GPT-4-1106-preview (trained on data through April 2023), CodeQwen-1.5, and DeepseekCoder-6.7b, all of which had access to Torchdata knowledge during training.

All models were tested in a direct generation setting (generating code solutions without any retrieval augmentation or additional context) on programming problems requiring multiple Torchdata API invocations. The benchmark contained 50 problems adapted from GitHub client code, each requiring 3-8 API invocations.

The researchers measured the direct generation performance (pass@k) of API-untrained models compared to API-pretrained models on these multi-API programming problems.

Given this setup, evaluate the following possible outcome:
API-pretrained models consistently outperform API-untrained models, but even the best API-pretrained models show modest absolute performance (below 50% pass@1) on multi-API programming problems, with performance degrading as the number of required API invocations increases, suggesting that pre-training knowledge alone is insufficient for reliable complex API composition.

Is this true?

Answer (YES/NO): YES